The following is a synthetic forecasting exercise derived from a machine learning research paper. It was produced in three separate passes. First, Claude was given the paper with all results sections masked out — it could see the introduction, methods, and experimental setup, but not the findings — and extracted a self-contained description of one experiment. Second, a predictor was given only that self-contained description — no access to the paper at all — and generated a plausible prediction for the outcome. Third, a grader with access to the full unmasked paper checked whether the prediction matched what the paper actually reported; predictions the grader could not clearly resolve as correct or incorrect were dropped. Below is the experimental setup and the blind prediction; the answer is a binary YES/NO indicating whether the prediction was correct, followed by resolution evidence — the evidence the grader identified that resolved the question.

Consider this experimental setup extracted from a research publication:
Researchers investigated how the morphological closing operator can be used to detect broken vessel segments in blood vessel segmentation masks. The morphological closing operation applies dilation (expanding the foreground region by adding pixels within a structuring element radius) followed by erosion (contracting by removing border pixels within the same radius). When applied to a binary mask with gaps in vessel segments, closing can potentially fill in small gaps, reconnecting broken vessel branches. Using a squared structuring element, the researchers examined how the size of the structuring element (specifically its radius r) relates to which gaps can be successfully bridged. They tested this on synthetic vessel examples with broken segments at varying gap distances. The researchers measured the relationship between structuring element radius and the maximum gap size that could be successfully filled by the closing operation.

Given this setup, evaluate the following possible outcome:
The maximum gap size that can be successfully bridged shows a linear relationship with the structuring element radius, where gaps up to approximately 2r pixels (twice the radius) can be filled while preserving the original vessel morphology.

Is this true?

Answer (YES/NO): YES